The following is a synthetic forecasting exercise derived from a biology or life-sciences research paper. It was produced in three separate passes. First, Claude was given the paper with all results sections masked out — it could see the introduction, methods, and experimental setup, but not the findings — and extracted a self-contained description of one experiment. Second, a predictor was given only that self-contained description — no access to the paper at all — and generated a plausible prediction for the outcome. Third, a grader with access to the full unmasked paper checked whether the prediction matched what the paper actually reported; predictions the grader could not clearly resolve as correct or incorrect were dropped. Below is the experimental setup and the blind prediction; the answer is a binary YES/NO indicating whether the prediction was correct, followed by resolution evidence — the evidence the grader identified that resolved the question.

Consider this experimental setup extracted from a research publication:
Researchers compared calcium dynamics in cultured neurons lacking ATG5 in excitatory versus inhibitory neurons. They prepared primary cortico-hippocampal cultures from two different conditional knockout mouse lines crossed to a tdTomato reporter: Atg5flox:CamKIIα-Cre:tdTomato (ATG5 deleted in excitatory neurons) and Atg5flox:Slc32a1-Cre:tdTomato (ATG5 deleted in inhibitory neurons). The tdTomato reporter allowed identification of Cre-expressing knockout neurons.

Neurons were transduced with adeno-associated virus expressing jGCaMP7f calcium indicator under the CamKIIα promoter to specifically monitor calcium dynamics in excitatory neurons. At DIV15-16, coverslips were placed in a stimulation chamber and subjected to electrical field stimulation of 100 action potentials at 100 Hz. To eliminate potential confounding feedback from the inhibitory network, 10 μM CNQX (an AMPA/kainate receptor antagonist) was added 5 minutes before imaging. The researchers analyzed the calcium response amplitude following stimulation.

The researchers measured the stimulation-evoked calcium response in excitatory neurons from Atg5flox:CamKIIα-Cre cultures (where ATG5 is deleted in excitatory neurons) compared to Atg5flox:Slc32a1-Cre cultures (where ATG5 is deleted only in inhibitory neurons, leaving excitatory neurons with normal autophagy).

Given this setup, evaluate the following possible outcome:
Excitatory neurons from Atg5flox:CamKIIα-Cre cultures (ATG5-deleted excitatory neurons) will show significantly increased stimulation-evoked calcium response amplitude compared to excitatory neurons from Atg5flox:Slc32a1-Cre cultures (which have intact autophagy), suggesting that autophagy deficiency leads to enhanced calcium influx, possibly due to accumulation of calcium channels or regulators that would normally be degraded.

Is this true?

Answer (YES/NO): NO